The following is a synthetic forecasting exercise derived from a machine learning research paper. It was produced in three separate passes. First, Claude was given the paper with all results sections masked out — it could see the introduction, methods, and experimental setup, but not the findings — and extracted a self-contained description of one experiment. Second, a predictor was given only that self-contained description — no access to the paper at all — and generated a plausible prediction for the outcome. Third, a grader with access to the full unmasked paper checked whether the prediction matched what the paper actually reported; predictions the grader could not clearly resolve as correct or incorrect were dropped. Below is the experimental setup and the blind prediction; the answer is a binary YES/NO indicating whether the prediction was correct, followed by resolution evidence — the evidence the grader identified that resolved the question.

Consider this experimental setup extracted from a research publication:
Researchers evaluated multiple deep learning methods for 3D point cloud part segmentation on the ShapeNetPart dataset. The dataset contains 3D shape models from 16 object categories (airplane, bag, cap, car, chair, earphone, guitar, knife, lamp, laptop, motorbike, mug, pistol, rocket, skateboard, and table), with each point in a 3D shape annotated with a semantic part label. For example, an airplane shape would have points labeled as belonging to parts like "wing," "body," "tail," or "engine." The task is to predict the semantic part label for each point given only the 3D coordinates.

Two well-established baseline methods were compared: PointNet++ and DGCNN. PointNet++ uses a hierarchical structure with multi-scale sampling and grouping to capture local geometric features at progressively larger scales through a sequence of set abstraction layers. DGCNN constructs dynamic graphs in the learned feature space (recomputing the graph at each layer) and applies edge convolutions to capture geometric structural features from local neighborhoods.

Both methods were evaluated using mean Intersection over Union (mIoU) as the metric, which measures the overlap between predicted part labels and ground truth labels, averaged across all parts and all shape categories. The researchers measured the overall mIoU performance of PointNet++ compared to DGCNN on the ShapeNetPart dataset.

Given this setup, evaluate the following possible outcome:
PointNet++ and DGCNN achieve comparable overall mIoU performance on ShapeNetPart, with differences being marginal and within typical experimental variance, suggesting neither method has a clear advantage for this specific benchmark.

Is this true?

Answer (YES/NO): YES